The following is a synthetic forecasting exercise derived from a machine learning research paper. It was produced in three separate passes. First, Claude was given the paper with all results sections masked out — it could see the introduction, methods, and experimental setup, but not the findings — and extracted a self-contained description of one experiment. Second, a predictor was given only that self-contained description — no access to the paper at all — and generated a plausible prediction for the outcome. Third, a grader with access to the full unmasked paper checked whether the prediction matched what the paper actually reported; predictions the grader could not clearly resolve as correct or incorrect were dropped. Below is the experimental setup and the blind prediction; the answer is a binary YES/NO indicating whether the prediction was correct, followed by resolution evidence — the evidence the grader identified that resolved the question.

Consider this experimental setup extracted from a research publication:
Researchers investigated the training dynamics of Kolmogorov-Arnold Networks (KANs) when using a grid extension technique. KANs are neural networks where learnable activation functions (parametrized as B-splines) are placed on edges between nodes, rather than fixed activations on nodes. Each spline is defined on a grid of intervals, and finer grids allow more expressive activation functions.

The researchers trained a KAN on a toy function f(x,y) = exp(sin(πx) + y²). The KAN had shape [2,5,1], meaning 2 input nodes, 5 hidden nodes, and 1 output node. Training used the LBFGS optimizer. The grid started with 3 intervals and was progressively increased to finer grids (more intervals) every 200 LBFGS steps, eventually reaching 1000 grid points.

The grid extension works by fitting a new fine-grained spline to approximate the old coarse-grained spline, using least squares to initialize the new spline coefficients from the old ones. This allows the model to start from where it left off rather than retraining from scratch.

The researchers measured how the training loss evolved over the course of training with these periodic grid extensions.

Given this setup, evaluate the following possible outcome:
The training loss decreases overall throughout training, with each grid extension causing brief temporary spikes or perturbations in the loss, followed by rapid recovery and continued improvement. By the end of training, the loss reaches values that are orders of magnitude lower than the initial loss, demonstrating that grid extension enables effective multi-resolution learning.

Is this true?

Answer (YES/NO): NO